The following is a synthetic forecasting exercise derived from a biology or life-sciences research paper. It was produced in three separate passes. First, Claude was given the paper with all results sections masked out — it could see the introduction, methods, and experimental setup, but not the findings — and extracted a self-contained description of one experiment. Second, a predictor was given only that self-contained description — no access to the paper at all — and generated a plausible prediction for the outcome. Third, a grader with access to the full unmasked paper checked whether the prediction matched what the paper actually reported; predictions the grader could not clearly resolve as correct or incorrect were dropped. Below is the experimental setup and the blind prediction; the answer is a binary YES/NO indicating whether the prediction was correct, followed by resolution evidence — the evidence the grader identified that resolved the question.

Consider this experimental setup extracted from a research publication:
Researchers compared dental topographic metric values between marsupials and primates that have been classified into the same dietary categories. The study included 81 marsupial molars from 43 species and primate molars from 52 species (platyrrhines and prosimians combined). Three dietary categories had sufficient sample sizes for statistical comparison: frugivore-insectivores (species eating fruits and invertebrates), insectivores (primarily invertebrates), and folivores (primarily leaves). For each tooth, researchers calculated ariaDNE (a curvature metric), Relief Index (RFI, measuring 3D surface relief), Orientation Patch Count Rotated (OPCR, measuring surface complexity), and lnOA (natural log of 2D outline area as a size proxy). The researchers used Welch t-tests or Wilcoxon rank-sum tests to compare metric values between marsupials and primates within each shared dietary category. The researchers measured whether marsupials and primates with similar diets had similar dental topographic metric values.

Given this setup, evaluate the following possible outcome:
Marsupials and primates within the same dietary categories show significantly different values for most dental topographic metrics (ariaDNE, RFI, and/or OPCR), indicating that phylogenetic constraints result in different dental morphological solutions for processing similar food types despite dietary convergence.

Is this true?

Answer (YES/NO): NO